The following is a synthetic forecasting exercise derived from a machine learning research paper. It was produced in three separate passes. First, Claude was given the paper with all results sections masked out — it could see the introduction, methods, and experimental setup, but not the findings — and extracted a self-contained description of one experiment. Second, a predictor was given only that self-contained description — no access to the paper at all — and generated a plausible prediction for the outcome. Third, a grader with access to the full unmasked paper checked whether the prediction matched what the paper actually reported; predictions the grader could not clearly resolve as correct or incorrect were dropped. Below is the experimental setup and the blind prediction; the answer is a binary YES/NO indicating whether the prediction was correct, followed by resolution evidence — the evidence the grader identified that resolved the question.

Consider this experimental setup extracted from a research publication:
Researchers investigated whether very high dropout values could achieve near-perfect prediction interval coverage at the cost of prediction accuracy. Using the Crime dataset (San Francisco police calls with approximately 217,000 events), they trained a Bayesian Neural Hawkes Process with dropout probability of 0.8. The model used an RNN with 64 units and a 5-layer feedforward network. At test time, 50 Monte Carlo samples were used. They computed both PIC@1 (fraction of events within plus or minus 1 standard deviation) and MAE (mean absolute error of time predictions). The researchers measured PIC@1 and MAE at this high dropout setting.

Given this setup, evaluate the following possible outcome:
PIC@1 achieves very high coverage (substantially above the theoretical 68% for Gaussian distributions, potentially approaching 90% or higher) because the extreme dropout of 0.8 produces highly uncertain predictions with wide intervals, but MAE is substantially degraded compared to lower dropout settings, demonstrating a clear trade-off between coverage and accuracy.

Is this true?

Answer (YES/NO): YES